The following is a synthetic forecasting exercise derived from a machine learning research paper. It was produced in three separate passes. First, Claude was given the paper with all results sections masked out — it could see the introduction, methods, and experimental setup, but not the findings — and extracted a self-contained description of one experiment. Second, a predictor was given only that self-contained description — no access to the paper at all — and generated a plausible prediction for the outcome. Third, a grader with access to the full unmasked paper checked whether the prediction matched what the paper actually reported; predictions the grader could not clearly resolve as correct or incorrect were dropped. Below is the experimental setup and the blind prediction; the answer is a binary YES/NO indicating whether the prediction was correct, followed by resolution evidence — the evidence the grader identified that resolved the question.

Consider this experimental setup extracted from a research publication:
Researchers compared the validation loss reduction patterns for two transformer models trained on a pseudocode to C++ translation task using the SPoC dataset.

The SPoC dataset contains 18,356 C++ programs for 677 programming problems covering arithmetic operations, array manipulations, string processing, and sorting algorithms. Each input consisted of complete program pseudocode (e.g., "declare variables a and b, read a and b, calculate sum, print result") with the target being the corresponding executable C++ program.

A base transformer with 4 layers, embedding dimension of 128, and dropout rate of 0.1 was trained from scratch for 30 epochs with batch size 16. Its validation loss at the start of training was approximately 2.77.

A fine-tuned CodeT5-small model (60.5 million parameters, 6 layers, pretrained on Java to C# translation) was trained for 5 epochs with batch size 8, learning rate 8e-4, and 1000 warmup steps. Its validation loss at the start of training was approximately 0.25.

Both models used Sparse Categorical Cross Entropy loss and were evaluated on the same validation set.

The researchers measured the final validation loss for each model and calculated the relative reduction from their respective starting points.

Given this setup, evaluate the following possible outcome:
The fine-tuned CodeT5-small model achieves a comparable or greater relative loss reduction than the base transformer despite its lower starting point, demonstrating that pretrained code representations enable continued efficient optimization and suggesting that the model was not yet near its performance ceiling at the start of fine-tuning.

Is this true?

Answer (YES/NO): NO